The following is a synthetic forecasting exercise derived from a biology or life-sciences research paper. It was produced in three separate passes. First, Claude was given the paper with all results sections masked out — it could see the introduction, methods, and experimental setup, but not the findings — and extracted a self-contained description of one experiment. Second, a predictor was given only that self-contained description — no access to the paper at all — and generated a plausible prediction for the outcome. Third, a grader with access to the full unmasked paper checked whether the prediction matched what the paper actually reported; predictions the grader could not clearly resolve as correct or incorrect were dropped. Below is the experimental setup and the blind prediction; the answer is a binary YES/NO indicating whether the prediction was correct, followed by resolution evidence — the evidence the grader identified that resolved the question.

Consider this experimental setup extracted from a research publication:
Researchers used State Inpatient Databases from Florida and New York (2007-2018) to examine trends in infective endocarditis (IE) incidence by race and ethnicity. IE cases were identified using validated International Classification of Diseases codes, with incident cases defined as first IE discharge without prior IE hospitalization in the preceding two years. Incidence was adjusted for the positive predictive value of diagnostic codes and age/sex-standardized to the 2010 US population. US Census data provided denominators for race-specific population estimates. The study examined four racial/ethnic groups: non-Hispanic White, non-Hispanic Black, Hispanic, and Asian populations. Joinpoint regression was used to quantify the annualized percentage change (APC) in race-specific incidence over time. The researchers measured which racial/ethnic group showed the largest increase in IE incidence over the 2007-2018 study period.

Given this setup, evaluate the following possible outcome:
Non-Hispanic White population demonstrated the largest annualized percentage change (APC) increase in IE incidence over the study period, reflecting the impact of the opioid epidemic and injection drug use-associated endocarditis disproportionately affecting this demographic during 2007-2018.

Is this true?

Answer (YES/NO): YES